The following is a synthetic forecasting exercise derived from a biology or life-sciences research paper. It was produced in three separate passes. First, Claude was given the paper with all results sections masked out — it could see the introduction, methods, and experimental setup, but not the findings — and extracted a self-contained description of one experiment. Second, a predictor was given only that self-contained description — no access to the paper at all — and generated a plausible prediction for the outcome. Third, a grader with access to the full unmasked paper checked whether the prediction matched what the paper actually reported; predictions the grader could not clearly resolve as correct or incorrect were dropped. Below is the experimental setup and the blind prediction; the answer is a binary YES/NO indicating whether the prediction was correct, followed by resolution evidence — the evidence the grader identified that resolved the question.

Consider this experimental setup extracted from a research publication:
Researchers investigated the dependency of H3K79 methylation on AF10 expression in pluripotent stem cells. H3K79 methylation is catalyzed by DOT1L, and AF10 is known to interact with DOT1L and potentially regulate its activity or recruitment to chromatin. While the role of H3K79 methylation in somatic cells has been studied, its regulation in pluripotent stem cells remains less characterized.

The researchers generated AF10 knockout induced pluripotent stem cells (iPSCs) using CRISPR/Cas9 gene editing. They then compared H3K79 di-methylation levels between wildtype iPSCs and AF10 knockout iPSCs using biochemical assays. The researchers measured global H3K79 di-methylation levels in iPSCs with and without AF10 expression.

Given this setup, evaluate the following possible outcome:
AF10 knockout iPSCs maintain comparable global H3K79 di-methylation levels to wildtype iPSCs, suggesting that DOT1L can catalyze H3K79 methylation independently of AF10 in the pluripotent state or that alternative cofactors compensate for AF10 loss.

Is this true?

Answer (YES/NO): NO